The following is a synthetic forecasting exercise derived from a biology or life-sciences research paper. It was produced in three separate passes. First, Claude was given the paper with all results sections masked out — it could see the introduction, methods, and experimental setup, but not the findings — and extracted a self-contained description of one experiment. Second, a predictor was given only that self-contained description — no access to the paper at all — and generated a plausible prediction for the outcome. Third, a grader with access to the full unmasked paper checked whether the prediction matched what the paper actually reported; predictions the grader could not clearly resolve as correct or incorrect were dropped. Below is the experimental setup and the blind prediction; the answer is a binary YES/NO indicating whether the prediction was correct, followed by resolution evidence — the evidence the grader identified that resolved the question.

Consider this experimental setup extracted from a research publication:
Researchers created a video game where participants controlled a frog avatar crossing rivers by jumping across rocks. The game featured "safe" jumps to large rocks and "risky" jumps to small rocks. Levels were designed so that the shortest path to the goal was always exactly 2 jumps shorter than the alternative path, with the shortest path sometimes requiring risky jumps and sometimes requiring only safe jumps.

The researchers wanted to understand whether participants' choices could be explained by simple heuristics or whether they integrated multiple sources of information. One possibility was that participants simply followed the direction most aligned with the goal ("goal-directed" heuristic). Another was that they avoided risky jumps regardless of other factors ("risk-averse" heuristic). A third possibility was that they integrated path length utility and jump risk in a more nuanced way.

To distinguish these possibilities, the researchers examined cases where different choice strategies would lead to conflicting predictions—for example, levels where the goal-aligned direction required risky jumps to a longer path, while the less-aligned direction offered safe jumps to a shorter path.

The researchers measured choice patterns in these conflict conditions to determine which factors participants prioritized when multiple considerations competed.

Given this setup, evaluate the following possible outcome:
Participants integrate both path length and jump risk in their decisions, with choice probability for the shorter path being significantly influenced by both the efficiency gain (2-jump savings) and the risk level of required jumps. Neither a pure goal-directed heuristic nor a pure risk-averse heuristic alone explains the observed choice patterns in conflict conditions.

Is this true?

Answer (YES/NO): YES